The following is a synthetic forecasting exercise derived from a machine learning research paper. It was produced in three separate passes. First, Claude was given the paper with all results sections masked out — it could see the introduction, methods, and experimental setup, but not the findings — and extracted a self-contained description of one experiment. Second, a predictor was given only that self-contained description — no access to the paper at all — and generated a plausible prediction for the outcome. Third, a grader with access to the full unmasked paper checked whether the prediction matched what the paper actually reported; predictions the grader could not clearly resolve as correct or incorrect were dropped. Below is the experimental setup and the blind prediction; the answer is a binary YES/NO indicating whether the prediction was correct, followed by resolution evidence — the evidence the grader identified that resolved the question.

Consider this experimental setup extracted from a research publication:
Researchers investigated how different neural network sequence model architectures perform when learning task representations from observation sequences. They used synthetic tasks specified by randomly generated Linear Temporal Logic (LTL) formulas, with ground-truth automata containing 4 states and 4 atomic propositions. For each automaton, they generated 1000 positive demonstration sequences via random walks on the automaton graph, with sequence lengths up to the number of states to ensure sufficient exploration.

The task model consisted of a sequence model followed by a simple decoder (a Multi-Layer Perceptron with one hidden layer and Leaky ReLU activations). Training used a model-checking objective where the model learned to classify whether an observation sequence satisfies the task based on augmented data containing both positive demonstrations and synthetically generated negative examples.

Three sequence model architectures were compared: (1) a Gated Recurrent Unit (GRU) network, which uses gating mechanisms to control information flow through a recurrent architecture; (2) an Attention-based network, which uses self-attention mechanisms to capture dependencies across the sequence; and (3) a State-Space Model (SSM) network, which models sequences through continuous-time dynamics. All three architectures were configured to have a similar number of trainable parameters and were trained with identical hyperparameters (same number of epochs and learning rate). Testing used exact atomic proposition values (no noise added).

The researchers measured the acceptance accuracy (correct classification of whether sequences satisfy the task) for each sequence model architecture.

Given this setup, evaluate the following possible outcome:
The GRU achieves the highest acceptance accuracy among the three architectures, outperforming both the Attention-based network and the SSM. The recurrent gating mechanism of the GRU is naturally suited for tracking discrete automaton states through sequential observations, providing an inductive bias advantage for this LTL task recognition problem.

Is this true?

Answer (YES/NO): NO